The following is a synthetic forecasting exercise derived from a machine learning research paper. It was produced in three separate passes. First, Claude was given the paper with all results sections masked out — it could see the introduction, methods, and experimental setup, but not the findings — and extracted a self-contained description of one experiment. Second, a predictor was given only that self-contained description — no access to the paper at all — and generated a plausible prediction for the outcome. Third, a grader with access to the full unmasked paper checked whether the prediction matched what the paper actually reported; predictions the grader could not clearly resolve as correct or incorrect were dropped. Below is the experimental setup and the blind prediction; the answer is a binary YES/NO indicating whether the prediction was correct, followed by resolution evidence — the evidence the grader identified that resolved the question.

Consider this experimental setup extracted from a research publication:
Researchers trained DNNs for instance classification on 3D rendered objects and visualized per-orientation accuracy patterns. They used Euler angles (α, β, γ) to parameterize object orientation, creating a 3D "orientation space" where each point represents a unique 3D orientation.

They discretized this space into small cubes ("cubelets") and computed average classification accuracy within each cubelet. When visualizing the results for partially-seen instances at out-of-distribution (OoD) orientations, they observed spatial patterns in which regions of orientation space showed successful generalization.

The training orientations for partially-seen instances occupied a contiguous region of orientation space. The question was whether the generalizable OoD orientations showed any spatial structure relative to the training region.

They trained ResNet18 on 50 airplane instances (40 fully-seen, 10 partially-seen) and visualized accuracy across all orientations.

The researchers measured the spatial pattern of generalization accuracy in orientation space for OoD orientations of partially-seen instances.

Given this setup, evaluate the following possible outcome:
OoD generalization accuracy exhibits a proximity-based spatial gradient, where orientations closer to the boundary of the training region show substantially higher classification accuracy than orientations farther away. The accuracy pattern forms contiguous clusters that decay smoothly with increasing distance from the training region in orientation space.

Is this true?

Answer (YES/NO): NO